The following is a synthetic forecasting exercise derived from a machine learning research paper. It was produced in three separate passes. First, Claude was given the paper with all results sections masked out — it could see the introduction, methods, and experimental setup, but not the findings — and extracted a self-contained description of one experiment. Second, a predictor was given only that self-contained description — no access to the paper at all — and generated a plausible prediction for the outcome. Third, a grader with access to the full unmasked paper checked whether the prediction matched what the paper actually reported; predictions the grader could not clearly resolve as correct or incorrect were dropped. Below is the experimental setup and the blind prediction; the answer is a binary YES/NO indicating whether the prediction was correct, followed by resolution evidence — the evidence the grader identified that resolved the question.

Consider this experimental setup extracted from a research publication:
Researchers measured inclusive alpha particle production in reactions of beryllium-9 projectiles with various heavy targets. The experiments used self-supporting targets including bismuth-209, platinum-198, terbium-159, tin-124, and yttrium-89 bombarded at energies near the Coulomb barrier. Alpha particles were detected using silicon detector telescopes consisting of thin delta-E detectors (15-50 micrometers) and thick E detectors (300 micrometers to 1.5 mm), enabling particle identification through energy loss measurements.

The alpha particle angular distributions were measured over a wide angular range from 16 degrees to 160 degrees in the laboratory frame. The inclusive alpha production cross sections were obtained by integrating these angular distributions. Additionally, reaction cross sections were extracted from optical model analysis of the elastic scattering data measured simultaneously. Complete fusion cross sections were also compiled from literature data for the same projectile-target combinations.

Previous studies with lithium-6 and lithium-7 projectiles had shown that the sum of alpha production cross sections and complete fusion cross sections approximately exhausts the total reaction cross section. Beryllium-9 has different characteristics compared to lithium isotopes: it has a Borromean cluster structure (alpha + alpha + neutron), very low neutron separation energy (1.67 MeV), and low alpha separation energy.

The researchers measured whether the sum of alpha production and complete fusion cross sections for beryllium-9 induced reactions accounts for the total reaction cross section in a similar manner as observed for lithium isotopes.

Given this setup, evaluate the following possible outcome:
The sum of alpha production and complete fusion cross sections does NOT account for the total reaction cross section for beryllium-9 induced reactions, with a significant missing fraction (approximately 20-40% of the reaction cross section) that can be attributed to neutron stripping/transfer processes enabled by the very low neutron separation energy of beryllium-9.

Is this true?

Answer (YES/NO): NO